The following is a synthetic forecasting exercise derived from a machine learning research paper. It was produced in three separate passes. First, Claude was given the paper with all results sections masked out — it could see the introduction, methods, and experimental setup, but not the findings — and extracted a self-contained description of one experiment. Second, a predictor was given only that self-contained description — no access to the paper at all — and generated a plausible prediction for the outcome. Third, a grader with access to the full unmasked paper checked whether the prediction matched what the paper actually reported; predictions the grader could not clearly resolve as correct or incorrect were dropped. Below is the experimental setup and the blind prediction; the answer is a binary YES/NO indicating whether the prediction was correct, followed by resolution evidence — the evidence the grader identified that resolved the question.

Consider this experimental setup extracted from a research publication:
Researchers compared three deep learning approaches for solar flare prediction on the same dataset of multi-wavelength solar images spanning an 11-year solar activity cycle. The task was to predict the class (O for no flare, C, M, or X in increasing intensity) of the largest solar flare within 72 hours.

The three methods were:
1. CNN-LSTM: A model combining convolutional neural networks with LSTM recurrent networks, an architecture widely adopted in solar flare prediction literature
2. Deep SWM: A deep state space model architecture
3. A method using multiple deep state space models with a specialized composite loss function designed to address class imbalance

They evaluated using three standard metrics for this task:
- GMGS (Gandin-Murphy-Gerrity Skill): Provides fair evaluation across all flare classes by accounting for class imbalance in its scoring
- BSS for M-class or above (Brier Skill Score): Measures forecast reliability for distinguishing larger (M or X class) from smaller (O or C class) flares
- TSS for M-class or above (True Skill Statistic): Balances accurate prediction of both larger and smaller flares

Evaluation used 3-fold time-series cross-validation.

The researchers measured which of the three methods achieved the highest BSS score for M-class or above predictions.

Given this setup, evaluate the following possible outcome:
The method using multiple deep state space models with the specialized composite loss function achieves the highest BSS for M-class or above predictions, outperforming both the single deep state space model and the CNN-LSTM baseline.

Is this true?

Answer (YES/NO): NO